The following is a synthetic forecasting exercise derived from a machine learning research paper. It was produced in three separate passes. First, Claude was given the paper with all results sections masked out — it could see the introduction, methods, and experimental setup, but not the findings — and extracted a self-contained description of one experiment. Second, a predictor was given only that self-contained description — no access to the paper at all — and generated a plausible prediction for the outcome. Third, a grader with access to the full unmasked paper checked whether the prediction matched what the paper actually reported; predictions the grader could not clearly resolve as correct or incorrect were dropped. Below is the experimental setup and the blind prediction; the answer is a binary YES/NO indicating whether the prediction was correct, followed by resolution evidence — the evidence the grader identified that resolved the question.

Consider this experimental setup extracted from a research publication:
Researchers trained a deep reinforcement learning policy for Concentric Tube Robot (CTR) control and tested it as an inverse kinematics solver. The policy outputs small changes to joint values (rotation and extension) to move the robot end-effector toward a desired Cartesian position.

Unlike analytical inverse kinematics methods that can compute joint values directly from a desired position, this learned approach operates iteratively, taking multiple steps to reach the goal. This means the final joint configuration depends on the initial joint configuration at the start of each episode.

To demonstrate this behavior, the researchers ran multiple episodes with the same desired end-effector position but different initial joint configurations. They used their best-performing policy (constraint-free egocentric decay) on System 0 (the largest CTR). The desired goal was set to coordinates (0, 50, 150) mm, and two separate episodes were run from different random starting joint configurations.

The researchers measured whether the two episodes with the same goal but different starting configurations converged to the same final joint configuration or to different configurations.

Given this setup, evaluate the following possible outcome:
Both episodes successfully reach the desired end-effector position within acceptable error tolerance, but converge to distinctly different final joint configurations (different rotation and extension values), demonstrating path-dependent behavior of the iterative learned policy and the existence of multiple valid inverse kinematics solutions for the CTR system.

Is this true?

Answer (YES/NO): YES